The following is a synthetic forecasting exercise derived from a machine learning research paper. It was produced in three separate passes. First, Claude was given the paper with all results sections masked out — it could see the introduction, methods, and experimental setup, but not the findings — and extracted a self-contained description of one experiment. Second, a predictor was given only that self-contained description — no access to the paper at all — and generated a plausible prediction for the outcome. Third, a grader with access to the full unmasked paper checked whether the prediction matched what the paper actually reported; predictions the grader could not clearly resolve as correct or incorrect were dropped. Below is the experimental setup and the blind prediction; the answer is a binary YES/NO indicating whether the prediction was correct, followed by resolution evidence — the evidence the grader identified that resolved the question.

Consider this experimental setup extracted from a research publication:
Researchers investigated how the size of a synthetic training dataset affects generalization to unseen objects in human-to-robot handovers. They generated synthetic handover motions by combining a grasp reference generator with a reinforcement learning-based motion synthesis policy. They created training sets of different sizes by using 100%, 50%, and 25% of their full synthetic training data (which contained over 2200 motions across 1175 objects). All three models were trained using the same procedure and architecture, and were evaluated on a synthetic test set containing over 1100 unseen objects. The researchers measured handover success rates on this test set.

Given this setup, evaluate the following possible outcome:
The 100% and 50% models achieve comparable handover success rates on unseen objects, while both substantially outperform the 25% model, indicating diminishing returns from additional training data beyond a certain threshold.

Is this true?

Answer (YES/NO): NO